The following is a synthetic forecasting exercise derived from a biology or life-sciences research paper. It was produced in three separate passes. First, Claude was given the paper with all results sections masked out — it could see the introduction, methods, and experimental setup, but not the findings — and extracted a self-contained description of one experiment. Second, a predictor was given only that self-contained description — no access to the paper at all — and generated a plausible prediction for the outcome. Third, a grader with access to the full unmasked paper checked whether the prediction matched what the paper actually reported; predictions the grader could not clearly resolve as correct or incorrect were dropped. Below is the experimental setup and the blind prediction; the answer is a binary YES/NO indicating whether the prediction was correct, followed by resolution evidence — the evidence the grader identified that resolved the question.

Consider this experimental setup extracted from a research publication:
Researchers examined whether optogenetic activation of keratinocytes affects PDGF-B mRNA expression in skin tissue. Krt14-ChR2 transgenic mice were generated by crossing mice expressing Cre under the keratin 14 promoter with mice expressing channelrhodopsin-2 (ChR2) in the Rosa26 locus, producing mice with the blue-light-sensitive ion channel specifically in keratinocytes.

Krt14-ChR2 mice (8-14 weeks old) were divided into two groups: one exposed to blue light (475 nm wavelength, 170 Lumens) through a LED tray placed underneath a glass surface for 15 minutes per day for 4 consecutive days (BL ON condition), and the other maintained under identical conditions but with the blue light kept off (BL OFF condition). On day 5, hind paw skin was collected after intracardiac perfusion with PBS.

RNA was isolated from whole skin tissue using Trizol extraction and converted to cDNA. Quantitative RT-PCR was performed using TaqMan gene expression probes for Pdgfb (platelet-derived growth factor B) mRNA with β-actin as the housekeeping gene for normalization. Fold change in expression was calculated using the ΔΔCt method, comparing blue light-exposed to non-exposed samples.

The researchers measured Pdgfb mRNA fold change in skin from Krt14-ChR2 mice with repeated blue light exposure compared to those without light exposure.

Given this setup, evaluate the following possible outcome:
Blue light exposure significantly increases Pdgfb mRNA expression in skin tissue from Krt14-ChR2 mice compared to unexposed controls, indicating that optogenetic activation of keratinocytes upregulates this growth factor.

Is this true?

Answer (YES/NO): NO